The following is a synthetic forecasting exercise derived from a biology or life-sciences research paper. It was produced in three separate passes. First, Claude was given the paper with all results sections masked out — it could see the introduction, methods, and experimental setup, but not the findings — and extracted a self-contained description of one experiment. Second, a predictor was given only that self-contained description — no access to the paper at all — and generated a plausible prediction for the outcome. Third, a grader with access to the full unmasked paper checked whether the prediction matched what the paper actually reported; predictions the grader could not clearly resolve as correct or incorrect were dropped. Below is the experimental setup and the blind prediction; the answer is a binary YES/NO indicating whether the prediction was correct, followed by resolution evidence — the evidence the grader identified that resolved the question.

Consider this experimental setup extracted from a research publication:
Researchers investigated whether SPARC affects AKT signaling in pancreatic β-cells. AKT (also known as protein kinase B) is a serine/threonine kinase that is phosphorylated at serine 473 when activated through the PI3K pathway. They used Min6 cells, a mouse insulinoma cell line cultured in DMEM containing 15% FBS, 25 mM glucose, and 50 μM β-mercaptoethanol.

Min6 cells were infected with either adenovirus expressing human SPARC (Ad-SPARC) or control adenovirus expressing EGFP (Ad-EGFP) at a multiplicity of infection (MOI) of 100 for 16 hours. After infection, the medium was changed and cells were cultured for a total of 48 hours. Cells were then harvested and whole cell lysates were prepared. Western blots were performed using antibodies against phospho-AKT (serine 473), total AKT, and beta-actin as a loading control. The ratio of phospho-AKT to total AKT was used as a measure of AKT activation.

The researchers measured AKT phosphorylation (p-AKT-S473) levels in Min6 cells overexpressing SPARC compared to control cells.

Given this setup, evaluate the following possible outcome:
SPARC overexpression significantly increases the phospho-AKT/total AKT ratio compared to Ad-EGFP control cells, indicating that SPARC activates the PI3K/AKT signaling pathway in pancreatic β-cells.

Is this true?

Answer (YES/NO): YES